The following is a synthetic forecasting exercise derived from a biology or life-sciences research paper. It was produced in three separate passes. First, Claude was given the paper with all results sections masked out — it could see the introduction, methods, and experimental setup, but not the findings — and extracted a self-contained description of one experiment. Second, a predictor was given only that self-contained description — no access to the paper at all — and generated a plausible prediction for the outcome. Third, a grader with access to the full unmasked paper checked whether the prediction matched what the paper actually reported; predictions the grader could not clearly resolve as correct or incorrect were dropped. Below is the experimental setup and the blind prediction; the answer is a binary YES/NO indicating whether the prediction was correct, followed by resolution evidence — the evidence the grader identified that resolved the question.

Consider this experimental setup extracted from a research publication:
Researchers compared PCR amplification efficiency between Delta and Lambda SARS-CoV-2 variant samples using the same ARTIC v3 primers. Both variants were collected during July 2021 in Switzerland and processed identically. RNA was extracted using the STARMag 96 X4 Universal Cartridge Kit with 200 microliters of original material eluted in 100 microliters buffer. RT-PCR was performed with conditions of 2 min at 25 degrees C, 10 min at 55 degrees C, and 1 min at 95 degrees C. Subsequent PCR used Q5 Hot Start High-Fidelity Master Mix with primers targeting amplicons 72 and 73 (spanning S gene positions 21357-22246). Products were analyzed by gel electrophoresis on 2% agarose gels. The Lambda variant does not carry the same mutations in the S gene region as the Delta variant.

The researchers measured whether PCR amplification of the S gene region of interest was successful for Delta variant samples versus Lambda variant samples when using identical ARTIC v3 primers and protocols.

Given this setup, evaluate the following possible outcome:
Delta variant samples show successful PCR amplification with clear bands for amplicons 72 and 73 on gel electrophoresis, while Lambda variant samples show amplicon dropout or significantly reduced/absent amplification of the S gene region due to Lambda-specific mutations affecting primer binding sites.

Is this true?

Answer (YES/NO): NO